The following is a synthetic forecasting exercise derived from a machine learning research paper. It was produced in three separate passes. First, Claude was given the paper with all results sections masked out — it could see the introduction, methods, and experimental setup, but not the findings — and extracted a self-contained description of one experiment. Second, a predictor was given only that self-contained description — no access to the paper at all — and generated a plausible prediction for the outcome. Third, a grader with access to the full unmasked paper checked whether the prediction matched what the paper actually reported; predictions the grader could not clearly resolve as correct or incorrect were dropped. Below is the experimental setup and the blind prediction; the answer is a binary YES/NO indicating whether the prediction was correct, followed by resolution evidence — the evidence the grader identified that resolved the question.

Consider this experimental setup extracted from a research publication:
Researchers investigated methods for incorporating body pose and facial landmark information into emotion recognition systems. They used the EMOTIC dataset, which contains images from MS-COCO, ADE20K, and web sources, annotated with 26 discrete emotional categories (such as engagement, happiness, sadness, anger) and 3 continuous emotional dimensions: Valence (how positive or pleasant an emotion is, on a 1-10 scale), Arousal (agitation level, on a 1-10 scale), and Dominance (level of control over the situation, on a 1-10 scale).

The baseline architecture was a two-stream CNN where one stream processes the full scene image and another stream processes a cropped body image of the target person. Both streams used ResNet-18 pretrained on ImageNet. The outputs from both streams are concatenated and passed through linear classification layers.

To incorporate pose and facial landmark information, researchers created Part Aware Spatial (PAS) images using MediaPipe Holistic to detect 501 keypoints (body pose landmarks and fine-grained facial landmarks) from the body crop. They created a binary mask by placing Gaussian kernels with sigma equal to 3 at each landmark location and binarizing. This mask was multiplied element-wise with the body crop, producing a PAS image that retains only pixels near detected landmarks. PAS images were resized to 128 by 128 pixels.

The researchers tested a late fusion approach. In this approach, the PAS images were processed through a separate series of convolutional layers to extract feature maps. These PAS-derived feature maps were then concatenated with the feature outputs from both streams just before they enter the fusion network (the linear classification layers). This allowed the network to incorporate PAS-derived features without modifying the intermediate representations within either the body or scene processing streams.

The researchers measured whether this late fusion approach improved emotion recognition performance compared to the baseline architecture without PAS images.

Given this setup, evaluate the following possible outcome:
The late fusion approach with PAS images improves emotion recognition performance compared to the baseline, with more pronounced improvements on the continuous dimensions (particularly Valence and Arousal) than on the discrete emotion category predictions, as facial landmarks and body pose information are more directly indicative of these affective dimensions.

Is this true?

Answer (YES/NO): NO